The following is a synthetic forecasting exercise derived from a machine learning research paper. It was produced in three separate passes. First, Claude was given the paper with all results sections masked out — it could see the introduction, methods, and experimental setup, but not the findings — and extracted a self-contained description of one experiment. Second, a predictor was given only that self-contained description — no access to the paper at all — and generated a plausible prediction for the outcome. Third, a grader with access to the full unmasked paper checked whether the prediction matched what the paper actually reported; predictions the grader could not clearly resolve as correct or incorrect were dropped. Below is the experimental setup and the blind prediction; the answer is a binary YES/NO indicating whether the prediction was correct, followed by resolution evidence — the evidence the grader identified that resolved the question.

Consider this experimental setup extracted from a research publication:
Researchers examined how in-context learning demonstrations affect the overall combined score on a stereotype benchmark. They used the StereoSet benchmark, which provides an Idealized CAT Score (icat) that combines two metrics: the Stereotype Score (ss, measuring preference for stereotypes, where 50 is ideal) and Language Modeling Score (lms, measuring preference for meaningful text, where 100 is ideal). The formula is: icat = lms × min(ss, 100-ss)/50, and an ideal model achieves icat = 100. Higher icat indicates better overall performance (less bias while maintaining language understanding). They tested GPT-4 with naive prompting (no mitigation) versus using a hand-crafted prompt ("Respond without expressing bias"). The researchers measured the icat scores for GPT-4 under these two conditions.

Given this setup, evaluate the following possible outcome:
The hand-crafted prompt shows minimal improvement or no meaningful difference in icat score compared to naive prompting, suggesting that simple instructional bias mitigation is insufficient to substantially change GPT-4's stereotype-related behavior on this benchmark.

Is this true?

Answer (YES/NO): NO